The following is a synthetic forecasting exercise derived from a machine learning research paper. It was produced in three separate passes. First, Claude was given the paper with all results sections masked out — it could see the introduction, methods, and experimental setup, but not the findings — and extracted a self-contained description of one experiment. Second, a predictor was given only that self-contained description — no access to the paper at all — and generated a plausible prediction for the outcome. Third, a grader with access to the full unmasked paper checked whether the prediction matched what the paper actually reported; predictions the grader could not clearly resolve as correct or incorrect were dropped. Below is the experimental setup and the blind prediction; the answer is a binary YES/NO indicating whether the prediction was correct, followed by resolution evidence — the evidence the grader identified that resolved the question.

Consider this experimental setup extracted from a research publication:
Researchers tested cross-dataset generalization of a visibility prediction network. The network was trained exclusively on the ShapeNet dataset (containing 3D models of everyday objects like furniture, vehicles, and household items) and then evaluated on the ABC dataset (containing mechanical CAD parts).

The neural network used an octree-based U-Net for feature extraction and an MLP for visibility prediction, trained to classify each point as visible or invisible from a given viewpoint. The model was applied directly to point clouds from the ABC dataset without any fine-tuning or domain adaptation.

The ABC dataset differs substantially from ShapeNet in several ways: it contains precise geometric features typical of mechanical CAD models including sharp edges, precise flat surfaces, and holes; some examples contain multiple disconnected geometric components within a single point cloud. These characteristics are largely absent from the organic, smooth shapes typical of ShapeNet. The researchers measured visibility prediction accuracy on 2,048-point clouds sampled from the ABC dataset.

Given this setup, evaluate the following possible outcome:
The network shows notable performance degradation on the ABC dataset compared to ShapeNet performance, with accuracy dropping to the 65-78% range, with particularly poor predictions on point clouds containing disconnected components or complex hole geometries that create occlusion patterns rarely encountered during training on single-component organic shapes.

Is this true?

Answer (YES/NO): NO